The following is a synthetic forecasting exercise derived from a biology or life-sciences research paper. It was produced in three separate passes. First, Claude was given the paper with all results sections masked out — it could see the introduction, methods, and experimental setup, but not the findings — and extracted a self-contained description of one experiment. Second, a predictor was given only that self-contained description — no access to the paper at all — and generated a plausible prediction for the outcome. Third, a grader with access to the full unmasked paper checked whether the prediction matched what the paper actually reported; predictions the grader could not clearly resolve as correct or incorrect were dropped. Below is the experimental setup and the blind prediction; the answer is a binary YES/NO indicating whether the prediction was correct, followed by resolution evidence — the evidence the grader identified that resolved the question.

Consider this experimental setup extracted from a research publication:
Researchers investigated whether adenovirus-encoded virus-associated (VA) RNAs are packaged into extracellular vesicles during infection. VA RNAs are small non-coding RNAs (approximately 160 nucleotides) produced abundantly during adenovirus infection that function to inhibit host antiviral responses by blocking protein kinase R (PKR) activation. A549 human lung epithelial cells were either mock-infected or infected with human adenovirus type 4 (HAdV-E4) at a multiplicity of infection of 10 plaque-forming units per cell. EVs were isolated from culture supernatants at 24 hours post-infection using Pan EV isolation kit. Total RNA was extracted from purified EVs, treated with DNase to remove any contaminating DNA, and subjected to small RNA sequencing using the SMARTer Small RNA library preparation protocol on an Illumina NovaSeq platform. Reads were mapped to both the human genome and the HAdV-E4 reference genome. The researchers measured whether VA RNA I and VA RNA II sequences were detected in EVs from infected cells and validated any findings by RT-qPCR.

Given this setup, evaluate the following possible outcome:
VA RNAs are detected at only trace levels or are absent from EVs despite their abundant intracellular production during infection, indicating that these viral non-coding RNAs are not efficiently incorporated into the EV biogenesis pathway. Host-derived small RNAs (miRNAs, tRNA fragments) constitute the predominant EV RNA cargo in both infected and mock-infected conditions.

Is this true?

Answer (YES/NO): NO